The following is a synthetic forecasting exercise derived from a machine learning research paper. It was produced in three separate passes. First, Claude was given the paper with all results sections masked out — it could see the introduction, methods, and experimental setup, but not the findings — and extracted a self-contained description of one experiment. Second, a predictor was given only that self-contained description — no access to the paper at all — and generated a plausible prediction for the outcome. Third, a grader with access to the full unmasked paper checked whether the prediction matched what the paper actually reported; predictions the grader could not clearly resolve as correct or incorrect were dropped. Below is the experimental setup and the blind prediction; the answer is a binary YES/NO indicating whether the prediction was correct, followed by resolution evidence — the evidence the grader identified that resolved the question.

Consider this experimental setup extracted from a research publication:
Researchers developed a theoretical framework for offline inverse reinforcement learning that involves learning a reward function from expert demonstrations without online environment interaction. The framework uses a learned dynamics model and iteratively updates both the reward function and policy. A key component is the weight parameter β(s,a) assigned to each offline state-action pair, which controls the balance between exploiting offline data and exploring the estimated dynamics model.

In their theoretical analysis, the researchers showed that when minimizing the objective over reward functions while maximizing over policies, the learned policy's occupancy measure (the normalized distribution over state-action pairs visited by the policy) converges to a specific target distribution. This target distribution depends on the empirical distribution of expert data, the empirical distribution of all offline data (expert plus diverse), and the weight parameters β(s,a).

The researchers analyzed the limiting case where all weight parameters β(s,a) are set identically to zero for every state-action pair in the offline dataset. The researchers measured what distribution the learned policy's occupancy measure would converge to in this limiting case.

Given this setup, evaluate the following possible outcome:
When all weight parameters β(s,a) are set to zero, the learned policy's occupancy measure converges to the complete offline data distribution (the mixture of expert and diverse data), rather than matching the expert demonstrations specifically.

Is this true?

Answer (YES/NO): NO